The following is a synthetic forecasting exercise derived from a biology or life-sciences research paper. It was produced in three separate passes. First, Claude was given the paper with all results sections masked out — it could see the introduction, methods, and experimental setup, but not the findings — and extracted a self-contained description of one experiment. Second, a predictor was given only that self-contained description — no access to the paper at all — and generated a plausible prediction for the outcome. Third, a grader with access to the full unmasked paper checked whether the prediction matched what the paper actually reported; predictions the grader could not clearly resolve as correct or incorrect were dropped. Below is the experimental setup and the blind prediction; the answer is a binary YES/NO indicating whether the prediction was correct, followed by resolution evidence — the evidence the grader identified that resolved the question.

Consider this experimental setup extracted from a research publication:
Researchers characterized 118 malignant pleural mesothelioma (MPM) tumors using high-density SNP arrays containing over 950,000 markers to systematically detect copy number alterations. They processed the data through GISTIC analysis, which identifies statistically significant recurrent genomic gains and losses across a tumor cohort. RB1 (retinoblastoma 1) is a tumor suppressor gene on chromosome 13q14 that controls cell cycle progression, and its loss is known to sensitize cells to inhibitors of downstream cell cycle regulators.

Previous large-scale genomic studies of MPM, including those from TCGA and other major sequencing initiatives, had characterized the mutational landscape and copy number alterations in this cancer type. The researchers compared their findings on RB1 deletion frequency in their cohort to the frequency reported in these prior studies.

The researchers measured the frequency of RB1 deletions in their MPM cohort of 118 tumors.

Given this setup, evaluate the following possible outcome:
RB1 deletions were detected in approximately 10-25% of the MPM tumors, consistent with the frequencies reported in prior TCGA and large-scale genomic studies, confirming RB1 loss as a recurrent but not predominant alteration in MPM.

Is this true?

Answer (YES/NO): NO